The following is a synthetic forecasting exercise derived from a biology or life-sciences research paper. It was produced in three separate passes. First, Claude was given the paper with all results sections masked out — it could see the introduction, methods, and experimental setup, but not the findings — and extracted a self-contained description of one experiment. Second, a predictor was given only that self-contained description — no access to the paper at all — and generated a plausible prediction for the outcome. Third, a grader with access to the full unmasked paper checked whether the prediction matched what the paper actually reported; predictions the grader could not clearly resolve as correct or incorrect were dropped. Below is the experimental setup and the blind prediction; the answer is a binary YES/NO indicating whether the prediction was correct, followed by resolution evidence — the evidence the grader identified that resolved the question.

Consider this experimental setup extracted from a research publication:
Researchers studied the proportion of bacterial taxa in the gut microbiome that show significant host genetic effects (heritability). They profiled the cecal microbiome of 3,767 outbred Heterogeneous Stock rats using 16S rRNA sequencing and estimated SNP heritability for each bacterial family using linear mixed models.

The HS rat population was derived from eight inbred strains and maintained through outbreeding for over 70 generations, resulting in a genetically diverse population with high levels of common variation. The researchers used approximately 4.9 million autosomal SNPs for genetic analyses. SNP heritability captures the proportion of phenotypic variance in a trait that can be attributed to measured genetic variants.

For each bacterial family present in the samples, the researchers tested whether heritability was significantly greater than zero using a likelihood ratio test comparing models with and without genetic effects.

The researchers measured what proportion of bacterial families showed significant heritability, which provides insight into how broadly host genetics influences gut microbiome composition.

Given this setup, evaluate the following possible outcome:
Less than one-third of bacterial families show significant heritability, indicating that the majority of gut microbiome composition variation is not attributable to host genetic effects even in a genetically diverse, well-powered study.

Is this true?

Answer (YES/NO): NO